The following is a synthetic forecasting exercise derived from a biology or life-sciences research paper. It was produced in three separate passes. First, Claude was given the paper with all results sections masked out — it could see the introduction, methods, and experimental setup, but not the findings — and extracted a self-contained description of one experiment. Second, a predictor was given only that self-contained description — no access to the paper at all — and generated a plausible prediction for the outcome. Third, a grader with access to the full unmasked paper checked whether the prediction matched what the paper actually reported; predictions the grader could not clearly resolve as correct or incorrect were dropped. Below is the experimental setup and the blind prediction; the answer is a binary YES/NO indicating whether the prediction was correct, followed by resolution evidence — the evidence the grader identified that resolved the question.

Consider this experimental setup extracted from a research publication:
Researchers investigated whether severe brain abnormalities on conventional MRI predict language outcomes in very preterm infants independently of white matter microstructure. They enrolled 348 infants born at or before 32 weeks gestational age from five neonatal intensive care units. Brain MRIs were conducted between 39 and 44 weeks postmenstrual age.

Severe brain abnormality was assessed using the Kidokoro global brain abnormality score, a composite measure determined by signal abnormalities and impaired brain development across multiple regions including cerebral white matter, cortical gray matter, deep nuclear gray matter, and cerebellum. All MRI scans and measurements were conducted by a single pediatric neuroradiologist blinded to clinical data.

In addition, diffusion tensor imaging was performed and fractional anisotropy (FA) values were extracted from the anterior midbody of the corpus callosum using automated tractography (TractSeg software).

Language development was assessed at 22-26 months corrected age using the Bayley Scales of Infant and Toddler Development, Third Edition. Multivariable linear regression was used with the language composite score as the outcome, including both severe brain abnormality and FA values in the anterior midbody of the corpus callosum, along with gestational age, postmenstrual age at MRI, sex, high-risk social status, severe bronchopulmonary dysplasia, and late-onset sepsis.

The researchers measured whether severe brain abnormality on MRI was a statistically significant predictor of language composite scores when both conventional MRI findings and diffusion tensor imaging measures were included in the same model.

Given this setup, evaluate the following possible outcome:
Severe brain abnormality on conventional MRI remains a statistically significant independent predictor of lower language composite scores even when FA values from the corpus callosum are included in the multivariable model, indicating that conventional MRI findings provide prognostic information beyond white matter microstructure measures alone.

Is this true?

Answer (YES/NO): YES